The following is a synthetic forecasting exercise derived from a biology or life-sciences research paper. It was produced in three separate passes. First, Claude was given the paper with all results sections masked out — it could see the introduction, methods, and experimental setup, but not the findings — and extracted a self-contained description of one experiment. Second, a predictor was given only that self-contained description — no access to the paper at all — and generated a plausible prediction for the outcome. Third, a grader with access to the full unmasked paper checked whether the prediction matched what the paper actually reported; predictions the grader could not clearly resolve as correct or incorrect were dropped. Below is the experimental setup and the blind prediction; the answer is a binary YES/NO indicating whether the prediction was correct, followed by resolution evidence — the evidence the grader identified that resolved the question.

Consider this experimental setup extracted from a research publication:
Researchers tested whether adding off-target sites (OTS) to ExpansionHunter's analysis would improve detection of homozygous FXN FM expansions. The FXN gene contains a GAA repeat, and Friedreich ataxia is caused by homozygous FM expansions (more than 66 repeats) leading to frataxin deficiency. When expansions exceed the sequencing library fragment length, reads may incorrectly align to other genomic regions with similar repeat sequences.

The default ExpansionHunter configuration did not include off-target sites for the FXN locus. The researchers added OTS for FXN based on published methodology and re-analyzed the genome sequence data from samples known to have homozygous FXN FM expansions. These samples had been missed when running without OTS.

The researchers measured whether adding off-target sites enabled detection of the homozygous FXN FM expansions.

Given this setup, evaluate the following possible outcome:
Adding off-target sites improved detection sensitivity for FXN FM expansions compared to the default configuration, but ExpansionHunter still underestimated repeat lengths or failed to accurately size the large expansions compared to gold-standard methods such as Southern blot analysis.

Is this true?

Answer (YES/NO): NO